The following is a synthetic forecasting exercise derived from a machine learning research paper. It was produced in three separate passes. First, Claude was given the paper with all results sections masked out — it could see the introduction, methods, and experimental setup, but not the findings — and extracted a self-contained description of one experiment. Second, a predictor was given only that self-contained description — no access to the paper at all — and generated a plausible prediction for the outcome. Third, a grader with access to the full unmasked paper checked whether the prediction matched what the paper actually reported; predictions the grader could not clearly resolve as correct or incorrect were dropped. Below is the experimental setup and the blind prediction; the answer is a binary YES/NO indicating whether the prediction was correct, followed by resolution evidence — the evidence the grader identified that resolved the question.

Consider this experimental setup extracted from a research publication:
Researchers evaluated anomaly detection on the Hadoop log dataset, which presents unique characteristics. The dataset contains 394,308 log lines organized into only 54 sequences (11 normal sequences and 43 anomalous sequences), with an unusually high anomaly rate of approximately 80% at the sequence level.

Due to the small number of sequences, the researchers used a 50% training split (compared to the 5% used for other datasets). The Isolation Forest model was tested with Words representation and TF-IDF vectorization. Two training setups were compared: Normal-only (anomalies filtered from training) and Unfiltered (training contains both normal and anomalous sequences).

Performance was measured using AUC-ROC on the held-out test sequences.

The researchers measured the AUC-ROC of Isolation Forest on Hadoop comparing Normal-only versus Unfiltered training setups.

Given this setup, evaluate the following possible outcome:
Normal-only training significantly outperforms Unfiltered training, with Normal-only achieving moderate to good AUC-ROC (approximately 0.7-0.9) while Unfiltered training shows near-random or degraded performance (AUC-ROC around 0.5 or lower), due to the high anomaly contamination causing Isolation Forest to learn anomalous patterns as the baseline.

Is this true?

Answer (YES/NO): NO